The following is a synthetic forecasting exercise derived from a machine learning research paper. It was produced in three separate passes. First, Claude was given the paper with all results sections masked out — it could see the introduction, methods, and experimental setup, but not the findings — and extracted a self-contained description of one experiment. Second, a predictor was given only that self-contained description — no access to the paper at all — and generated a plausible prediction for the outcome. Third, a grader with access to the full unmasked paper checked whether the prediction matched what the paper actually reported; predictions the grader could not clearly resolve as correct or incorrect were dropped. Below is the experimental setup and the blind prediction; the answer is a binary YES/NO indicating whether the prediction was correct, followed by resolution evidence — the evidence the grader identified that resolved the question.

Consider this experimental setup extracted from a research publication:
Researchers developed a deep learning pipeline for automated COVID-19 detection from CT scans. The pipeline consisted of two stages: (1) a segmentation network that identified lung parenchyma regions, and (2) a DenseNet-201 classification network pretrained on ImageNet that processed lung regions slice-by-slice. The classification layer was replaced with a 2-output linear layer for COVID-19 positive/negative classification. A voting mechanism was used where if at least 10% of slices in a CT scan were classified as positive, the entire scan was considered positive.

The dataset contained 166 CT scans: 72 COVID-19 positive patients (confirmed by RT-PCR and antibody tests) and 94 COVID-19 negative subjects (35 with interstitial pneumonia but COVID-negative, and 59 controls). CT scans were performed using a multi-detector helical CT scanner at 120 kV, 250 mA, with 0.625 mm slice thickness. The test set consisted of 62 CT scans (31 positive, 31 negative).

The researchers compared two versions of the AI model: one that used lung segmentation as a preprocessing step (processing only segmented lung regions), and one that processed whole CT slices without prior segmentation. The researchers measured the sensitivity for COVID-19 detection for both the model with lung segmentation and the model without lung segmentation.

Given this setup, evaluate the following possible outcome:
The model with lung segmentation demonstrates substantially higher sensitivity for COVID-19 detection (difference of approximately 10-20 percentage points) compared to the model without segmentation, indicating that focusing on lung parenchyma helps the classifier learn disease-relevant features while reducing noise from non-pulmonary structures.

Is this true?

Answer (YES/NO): NO